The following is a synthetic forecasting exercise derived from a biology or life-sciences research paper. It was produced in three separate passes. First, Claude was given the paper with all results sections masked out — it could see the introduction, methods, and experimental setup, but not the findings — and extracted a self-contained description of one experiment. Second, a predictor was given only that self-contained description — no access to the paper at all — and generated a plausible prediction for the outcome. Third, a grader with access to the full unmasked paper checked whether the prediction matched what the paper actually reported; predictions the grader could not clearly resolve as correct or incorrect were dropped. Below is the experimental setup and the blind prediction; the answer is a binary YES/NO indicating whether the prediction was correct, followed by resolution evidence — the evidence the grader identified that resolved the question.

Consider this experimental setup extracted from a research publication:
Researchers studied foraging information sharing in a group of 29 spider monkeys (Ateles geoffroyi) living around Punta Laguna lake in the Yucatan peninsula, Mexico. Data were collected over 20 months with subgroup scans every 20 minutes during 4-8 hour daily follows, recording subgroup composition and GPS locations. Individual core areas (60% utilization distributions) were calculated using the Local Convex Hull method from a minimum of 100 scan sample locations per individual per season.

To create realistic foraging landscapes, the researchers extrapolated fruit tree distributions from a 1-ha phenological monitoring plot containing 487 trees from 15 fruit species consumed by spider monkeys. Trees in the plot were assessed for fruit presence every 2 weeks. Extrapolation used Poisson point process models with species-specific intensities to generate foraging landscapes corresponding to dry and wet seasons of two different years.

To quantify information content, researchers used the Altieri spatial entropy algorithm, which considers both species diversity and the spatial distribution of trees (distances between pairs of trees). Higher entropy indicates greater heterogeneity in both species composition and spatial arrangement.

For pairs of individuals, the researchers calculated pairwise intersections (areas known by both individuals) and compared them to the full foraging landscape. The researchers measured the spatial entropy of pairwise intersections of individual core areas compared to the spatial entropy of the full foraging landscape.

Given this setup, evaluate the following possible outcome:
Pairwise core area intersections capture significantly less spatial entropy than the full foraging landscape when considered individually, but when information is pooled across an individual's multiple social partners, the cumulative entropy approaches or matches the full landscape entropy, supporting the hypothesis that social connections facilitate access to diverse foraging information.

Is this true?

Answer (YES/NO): NO